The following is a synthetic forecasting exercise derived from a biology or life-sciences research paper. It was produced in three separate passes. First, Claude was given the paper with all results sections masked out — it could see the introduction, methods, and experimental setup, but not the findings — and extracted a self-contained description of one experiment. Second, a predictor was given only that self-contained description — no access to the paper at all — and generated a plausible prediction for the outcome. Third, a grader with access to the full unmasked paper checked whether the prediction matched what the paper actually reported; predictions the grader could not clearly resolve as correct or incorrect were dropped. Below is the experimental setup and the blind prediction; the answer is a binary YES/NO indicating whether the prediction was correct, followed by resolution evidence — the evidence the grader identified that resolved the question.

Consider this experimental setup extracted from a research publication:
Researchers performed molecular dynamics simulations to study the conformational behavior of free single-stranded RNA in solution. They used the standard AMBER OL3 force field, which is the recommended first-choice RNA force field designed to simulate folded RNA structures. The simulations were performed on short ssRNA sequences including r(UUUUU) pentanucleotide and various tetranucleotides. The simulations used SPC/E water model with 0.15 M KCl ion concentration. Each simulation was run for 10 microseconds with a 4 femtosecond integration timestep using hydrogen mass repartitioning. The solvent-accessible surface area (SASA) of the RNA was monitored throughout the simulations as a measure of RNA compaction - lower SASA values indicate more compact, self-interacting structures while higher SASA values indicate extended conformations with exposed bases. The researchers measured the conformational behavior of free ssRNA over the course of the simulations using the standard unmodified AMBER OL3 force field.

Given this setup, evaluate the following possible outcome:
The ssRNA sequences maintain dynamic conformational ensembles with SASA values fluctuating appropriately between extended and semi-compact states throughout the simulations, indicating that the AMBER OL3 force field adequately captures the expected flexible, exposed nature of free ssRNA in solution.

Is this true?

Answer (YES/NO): NO